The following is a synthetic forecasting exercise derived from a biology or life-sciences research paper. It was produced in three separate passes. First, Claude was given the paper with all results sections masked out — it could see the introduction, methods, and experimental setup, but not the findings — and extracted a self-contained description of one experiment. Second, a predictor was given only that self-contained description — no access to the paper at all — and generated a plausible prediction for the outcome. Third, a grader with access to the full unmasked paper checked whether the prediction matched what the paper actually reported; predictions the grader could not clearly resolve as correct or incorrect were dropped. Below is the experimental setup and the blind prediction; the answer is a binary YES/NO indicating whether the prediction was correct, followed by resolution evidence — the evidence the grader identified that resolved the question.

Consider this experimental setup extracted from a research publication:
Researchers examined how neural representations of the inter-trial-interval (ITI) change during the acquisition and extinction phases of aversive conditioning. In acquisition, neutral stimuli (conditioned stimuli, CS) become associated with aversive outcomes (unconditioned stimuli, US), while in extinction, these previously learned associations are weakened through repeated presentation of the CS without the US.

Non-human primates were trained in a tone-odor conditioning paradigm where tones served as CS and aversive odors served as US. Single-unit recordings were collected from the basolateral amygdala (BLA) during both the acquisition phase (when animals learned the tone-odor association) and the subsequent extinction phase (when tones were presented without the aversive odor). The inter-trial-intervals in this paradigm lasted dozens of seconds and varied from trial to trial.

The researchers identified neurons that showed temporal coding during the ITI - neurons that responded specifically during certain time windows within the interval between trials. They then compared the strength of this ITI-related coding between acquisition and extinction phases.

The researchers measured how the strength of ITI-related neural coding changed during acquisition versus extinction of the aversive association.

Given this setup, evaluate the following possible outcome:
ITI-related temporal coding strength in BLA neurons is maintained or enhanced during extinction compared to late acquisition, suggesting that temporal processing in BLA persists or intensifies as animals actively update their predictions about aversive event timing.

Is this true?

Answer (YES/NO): NO